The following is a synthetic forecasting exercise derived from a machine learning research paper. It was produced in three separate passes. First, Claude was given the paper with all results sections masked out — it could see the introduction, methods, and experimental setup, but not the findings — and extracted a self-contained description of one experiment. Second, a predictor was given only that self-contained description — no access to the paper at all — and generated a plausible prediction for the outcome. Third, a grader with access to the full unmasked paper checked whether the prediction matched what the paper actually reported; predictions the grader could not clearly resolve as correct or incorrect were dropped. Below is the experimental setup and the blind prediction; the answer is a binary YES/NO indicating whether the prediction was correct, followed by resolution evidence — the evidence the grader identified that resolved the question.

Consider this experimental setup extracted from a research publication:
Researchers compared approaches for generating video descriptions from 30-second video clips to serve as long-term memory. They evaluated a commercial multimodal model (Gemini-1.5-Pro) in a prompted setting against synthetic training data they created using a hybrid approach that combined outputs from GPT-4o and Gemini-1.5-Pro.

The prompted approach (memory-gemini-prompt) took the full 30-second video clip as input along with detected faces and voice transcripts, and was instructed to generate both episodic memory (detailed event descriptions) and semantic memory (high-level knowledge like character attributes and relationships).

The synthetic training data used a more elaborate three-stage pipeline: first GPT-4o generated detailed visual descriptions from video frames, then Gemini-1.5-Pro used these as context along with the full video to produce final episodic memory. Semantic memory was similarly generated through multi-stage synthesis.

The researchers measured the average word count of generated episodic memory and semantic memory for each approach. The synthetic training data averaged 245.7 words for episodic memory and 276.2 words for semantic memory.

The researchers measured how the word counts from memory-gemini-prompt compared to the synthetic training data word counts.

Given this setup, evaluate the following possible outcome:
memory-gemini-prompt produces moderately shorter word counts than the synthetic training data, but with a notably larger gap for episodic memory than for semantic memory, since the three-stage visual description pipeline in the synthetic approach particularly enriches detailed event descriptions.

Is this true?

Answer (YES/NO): NO